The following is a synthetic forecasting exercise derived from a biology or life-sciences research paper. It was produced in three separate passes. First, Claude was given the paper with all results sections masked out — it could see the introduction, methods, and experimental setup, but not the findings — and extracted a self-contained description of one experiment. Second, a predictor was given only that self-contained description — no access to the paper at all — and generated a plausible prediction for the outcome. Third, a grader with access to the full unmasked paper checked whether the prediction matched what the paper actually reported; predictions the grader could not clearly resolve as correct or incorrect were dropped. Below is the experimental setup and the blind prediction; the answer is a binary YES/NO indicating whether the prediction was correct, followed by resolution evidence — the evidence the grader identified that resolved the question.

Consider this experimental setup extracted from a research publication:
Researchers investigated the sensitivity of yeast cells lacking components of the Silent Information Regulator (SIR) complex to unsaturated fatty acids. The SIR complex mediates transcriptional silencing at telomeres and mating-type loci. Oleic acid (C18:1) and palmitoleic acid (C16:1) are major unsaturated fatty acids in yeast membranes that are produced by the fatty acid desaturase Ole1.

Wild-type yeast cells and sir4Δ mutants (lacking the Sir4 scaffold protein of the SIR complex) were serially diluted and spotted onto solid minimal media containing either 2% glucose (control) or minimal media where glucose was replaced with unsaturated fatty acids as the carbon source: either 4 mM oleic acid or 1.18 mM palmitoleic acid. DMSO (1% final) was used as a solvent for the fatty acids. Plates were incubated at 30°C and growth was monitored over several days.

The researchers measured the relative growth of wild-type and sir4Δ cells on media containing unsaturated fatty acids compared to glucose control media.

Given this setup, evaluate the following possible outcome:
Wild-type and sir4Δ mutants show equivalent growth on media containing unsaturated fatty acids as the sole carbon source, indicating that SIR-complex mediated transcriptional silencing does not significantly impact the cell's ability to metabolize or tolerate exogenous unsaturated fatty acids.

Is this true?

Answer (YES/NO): NO